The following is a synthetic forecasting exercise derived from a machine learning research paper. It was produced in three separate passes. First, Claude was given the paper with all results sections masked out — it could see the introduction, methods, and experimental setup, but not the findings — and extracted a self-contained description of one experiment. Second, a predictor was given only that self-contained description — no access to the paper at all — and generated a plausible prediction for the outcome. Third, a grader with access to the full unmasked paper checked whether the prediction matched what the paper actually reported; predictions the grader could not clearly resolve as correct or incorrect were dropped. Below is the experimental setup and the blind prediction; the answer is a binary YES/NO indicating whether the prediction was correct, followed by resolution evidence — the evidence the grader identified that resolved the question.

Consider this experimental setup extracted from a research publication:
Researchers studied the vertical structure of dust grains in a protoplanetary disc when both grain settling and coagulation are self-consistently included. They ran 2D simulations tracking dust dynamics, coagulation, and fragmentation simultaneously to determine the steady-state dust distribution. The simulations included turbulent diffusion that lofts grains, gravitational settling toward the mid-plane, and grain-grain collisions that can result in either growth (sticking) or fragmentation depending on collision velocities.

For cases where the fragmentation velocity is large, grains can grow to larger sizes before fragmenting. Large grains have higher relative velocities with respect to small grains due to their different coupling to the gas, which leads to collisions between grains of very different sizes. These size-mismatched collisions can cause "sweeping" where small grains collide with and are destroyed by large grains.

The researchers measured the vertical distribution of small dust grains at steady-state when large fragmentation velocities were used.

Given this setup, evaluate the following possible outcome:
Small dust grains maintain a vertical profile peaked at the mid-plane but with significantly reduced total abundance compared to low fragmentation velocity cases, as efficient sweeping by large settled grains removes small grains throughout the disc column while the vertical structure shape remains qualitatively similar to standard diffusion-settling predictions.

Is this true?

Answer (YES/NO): NO